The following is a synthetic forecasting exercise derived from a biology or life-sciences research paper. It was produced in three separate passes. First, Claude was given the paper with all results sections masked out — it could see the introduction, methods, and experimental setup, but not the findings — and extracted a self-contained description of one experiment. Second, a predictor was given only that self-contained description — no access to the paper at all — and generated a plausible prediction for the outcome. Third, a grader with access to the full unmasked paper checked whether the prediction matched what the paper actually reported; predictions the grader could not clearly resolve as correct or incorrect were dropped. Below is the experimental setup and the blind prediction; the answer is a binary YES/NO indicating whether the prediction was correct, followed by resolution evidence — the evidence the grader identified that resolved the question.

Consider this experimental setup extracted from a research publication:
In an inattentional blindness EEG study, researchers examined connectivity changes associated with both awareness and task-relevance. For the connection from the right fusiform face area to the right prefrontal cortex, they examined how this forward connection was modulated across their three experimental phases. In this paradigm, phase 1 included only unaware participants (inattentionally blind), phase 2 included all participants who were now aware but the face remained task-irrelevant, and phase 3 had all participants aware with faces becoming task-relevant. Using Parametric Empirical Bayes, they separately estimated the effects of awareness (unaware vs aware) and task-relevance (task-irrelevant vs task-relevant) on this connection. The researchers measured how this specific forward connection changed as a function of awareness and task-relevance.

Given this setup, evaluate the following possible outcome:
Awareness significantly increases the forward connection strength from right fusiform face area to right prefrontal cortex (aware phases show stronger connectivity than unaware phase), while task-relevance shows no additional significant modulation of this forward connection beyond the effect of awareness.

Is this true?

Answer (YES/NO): NO